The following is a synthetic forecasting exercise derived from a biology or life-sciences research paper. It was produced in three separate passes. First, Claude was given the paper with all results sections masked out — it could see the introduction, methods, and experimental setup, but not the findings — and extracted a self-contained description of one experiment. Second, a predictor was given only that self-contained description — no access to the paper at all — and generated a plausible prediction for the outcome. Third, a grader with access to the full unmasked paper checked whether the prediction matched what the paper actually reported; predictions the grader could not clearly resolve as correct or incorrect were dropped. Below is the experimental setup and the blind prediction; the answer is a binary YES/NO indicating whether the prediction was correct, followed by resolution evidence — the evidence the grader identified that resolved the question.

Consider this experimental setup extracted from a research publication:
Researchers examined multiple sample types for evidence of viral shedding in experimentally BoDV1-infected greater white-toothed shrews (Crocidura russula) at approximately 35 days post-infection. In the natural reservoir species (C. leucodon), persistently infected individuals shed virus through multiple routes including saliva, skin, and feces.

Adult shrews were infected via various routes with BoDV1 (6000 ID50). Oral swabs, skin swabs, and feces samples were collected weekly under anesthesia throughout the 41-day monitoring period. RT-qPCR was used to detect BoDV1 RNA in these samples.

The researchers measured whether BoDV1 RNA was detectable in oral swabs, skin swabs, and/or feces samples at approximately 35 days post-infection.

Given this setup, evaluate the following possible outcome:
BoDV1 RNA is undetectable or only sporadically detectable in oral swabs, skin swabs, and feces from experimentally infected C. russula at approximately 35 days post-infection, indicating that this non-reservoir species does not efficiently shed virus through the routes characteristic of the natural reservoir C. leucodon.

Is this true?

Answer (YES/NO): NO